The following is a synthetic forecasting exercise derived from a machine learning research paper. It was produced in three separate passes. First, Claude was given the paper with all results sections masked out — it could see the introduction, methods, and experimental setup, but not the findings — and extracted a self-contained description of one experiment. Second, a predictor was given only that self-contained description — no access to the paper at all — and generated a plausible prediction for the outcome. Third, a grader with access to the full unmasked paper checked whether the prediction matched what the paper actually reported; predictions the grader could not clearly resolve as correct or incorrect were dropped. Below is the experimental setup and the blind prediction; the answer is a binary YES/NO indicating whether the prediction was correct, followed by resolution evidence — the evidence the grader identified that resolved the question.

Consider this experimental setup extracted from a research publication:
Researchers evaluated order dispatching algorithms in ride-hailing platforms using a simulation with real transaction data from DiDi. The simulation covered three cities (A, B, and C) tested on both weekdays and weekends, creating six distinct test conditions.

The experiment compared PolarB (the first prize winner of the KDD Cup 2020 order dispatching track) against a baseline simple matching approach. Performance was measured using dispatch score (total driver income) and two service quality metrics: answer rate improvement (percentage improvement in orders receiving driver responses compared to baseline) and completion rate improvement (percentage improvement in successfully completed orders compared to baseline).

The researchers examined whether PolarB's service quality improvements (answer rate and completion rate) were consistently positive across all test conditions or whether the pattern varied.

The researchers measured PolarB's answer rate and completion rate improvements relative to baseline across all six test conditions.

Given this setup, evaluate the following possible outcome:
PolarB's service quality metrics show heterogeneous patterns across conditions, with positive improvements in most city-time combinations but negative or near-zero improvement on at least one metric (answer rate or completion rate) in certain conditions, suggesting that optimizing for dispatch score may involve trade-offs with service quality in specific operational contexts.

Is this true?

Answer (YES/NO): NO